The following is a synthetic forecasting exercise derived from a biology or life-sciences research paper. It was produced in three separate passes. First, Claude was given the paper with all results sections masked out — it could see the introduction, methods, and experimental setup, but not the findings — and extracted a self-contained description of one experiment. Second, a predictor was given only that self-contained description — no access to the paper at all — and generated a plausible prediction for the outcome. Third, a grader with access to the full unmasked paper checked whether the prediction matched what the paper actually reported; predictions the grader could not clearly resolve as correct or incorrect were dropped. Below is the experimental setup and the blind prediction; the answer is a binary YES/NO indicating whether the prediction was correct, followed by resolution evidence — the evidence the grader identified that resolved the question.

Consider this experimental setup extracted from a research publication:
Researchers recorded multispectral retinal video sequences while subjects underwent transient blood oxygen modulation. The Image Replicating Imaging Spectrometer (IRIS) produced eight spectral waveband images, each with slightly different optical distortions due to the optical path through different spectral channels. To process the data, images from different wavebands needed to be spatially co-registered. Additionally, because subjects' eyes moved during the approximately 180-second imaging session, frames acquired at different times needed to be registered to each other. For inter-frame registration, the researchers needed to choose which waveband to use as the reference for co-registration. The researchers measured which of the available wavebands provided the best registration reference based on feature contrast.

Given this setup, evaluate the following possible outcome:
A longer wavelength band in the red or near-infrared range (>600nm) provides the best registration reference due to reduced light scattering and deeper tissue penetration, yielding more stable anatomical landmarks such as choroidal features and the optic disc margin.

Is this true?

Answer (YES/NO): NO